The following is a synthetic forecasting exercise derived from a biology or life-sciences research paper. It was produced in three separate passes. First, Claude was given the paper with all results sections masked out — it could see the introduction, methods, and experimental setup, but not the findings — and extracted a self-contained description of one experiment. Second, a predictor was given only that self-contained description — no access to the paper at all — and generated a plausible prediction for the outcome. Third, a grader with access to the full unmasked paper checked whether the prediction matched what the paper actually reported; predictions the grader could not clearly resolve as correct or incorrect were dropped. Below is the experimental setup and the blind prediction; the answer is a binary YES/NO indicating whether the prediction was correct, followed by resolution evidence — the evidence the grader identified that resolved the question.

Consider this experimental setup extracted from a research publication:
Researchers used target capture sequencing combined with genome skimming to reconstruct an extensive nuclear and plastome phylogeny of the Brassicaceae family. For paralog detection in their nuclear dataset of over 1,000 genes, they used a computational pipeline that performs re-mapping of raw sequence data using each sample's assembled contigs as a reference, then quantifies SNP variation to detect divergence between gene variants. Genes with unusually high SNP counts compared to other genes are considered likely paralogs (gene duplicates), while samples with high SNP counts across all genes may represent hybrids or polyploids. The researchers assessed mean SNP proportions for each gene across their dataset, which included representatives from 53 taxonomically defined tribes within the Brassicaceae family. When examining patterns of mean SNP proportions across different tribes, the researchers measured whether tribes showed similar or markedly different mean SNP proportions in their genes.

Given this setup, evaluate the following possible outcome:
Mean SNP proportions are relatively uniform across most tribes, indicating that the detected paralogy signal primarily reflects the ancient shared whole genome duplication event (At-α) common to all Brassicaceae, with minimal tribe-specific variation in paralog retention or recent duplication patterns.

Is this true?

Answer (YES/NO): NO